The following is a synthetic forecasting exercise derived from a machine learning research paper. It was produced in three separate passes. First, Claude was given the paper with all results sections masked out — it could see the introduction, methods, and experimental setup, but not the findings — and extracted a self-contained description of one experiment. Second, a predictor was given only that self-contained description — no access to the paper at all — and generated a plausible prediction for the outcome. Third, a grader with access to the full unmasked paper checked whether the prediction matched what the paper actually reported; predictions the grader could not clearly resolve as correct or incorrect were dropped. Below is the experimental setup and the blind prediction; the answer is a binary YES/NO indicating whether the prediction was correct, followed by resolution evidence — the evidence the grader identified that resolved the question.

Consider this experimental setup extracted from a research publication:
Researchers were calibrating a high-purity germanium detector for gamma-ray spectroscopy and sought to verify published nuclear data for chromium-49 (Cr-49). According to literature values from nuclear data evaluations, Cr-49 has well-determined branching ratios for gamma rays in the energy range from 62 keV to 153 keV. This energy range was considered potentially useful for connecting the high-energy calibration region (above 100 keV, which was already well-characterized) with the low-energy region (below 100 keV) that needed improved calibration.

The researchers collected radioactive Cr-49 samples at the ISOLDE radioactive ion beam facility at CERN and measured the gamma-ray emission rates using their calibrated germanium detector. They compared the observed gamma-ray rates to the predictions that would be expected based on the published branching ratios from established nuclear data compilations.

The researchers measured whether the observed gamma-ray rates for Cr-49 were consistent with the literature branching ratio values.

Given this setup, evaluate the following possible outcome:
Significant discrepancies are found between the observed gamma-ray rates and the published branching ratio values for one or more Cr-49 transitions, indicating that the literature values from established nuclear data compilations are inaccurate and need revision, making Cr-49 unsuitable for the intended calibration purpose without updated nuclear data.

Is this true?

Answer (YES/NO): YES